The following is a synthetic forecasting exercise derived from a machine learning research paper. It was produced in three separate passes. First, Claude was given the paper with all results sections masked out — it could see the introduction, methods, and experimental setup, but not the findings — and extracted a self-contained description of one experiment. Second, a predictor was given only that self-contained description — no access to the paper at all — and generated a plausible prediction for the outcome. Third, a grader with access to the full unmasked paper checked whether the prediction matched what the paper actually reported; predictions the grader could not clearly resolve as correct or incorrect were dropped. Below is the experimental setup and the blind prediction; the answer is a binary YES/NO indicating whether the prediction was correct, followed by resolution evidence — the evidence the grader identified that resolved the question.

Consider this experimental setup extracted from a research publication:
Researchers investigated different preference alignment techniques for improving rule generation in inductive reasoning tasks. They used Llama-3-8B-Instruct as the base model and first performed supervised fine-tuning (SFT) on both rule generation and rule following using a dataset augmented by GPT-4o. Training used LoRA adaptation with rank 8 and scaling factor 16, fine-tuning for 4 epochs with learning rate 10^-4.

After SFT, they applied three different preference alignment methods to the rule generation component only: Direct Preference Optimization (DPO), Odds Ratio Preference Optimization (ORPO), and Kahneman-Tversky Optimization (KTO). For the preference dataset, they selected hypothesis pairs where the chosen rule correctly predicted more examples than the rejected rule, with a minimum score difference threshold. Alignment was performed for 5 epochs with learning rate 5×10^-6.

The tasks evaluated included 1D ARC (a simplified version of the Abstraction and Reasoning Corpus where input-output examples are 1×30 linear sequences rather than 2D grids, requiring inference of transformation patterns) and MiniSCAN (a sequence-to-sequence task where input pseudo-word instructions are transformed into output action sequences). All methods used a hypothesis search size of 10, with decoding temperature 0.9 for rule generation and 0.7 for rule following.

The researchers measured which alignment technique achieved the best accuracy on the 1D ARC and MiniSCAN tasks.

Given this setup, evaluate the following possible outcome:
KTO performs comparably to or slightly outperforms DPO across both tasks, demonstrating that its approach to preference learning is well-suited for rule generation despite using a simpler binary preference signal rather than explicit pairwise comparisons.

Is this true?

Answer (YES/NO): NO